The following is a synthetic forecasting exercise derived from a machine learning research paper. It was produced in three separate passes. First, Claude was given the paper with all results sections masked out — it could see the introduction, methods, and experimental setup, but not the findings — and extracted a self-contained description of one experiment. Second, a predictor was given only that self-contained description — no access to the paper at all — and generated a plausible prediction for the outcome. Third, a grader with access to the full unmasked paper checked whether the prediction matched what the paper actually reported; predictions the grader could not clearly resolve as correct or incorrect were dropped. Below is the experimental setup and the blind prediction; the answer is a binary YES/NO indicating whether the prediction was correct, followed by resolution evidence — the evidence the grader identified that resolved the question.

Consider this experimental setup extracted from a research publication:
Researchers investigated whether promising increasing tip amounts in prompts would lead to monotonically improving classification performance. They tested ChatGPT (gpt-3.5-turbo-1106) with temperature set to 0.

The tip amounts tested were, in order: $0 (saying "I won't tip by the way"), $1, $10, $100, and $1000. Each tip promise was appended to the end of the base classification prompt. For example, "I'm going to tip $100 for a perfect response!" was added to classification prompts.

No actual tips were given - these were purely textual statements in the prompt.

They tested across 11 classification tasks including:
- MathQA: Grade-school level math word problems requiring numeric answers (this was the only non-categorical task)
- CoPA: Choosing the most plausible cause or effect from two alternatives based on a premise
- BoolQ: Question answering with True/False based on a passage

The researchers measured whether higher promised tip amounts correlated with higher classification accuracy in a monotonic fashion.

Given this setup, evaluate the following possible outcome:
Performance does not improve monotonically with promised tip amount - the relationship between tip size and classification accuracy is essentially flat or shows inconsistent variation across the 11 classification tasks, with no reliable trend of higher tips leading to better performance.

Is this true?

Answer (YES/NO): YES